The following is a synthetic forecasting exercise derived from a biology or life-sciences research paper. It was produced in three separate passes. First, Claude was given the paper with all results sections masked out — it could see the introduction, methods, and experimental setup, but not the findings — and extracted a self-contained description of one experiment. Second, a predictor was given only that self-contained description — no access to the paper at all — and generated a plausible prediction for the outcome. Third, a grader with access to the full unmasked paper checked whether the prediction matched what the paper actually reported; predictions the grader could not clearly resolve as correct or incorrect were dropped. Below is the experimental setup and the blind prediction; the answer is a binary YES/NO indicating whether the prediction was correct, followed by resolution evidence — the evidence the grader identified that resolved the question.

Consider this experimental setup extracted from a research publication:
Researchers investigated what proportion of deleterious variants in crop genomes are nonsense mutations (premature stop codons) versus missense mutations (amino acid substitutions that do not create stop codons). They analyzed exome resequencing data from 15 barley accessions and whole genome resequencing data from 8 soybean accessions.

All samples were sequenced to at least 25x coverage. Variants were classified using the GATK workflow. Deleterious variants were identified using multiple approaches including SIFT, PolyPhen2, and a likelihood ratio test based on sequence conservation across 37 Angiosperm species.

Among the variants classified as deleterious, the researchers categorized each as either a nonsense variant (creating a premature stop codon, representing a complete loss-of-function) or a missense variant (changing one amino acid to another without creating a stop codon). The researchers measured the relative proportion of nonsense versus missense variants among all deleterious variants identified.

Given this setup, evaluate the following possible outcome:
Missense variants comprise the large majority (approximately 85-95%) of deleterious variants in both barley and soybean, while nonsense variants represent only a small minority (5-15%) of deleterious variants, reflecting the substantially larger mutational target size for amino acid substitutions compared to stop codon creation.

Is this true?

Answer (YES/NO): NO